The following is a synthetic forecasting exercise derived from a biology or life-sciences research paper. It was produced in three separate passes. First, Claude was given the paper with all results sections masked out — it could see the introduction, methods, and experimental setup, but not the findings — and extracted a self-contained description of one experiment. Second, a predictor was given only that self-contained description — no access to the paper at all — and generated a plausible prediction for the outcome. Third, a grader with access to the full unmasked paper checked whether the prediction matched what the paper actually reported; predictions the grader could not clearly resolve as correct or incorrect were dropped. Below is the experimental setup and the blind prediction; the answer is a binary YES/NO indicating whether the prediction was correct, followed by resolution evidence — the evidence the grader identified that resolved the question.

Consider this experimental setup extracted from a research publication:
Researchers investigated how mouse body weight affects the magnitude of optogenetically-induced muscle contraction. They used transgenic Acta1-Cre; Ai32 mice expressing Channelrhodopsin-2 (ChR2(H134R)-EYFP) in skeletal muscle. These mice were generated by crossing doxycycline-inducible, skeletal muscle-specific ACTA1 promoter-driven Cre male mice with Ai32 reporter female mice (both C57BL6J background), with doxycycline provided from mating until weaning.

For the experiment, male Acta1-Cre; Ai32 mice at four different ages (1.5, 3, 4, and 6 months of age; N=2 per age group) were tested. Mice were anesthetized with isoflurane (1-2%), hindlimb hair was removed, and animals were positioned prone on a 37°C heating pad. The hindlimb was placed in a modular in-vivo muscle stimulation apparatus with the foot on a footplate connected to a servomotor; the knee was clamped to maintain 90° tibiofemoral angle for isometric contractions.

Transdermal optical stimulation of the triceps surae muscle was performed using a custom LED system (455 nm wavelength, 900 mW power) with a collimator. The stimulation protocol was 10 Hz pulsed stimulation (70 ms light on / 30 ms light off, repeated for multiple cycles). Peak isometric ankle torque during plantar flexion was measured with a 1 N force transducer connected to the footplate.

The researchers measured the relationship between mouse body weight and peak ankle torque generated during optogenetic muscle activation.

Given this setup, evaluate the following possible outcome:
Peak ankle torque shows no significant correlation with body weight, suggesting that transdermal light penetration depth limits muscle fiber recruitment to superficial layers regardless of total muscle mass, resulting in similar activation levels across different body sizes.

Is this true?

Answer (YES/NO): NO